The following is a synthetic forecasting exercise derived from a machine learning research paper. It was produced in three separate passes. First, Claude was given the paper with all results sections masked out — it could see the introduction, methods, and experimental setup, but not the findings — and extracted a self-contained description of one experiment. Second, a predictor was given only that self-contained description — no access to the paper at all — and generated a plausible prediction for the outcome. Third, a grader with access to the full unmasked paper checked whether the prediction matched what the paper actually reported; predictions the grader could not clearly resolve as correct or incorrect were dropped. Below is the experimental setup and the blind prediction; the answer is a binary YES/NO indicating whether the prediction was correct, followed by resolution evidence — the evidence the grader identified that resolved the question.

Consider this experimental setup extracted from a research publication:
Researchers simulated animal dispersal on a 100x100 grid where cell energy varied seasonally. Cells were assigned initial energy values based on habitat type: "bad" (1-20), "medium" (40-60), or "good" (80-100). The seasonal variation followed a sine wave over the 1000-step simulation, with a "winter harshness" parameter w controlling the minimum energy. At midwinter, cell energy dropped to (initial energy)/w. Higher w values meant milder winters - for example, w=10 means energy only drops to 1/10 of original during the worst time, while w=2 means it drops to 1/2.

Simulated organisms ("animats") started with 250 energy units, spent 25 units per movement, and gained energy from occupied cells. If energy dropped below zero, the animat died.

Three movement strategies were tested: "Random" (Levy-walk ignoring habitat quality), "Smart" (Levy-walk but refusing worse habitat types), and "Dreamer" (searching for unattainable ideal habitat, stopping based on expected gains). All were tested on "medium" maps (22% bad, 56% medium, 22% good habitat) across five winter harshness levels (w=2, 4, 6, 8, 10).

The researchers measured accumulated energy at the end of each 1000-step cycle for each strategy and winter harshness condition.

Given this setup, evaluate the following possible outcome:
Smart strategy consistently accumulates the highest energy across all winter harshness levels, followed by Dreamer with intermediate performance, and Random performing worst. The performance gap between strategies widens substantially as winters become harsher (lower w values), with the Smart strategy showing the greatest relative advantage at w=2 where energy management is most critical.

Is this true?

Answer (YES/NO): NO